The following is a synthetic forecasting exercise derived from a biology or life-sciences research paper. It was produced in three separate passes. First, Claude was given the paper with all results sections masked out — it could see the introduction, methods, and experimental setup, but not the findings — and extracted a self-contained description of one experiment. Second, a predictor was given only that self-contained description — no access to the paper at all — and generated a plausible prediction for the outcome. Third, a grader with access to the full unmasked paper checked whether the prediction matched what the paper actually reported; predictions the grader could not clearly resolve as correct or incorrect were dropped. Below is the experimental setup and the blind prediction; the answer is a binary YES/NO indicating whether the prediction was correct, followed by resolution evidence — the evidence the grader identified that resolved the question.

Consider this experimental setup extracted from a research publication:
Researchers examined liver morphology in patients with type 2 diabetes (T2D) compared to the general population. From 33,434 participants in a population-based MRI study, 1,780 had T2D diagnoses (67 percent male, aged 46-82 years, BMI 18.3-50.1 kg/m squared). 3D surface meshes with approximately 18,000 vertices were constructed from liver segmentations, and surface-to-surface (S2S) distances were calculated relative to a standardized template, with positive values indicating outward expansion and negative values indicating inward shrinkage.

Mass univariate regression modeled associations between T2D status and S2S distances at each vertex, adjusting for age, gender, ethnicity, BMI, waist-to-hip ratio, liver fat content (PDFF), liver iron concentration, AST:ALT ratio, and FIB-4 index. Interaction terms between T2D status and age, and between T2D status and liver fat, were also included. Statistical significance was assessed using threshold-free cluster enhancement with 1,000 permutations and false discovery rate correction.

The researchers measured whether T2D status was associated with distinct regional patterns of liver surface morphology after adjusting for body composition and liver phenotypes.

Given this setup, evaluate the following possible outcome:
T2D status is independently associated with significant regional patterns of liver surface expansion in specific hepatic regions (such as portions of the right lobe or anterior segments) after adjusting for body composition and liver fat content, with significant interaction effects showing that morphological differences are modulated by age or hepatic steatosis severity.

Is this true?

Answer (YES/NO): YES